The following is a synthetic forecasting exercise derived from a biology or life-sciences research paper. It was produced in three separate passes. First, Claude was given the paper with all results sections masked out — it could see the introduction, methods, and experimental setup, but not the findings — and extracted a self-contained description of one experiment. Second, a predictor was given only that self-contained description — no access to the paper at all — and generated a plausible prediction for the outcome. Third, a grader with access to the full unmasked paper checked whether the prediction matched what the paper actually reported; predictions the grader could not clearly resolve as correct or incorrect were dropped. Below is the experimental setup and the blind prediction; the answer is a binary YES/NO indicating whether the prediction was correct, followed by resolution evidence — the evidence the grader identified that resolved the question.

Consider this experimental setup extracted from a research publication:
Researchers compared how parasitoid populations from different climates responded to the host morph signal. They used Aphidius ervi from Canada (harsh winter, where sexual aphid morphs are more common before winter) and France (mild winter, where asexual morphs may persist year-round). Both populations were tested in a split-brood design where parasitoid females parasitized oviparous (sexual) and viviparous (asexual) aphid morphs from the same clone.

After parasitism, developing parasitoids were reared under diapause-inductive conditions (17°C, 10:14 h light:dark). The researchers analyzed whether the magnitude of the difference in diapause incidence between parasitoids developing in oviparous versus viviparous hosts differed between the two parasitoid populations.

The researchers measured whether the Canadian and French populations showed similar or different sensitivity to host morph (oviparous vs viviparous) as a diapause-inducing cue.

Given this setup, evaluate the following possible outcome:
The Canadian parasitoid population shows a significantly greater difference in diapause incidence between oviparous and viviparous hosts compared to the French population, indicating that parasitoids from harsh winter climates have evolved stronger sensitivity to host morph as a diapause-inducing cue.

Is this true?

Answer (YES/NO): YES